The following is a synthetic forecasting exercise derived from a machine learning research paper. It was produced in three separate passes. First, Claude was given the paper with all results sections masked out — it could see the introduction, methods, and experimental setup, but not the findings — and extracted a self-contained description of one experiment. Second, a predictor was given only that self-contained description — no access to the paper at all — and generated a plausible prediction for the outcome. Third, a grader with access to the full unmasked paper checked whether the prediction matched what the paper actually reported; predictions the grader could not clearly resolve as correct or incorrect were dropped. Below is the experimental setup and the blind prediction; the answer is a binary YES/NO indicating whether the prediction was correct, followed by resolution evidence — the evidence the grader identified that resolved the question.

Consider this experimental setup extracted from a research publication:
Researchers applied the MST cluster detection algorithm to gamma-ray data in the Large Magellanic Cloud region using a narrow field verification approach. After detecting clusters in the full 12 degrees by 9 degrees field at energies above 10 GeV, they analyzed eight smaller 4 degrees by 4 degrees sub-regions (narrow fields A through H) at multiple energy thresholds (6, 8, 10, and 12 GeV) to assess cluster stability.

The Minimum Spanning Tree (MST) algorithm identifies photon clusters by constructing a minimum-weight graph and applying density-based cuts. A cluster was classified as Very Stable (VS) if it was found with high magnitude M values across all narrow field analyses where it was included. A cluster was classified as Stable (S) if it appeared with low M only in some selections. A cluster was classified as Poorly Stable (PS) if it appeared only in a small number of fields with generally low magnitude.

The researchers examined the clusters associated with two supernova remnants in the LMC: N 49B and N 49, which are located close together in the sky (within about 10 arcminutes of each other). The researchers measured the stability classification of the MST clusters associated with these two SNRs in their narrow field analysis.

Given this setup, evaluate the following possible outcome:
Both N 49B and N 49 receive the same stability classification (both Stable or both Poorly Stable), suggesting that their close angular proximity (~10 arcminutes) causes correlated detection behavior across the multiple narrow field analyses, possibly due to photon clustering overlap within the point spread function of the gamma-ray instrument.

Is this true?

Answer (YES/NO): YES